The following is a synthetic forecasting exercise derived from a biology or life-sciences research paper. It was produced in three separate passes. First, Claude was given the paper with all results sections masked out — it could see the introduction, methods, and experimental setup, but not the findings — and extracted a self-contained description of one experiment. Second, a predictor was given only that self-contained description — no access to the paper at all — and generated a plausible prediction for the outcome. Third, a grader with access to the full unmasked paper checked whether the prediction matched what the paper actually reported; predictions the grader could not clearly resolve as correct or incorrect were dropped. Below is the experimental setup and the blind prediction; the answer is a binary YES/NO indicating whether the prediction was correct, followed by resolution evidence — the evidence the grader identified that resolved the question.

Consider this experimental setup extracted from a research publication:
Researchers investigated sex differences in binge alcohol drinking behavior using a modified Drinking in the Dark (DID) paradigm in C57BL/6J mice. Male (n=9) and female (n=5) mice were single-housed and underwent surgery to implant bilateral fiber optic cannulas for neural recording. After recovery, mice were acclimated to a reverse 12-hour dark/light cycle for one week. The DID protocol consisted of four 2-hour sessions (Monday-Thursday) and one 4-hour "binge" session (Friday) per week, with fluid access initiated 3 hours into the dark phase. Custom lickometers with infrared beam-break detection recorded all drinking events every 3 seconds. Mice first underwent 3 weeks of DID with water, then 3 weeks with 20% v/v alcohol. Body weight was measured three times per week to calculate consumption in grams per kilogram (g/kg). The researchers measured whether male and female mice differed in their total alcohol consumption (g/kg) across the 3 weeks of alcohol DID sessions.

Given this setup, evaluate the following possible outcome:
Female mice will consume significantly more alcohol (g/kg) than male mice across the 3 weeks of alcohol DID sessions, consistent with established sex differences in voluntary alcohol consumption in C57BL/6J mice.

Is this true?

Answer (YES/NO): NO